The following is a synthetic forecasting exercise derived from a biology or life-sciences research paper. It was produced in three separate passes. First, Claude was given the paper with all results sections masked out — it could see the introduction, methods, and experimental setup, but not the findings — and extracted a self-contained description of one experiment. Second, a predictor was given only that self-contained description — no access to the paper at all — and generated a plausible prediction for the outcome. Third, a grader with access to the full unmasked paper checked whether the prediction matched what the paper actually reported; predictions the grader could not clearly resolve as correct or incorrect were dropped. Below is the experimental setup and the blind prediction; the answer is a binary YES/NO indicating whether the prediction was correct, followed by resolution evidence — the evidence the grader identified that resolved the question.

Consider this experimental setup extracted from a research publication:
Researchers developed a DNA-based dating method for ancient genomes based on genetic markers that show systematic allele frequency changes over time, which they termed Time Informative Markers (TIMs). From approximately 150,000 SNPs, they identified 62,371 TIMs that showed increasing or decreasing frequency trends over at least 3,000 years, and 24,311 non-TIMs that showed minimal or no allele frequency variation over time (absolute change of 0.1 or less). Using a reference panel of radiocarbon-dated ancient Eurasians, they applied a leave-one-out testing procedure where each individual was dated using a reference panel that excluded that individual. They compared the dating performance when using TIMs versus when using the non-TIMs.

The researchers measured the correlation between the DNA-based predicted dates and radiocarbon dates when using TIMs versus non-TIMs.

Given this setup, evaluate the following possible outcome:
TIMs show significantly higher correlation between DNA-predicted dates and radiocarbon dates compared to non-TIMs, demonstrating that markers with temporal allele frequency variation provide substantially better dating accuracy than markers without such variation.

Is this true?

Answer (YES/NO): YES